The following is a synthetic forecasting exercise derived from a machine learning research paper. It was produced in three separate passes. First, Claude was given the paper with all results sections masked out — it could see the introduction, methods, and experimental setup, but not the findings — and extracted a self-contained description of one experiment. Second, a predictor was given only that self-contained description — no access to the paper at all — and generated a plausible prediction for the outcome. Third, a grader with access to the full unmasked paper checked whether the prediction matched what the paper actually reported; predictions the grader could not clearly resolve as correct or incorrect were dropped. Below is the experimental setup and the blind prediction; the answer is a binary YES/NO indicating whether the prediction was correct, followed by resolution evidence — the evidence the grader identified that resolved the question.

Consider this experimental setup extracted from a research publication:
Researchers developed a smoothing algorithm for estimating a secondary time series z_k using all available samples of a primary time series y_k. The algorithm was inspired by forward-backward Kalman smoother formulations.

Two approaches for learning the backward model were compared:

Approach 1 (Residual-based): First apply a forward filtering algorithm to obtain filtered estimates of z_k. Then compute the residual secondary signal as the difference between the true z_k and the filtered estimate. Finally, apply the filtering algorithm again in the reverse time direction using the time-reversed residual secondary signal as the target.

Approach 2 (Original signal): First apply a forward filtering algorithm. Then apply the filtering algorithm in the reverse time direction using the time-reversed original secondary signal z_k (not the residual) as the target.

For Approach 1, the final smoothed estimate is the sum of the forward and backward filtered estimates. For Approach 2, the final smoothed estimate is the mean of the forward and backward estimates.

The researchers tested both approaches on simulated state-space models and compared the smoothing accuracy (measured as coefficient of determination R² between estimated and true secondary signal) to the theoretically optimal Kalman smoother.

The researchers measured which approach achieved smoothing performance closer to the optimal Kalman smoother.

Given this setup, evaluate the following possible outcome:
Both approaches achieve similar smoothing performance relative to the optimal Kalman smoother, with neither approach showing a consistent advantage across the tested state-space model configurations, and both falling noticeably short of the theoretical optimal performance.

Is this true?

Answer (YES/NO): NO